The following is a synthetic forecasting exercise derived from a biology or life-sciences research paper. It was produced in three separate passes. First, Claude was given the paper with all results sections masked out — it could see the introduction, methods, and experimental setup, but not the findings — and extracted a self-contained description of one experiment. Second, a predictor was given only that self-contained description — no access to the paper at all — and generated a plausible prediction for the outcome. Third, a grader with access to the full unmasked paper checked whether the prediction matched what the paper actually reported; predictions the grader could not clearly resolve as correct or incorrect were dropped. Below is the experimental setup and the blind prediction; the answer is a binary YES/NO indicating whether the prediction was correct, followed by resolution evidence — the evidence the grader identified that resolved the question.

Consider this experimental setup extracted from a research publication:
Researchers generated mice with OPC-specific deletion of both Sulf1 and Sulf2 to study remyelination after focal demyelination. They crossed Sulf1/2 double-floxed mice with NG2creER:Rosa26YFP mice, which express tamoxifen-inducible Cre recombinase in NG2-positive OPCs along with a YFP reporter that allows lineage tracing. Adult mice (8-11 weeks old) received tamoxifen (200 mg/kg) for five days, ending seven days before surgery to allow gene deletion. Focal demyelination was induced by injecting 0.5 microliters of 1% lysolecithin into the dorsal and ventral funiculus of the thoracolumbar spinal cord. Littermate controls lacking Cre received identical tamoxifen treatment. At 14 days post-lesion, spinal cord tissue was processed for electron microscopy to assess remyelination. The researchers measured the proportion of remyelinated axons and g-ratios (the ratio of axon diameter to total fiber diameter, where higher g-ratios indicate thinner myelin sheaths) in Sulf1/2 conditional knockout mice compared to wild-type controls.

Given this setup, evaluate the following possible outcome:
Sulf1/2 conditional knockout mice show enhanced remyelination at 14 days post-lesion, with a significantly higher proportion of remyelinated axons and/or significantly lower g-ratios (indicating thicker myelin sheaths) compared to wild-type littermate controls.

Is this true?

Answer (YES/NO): YES